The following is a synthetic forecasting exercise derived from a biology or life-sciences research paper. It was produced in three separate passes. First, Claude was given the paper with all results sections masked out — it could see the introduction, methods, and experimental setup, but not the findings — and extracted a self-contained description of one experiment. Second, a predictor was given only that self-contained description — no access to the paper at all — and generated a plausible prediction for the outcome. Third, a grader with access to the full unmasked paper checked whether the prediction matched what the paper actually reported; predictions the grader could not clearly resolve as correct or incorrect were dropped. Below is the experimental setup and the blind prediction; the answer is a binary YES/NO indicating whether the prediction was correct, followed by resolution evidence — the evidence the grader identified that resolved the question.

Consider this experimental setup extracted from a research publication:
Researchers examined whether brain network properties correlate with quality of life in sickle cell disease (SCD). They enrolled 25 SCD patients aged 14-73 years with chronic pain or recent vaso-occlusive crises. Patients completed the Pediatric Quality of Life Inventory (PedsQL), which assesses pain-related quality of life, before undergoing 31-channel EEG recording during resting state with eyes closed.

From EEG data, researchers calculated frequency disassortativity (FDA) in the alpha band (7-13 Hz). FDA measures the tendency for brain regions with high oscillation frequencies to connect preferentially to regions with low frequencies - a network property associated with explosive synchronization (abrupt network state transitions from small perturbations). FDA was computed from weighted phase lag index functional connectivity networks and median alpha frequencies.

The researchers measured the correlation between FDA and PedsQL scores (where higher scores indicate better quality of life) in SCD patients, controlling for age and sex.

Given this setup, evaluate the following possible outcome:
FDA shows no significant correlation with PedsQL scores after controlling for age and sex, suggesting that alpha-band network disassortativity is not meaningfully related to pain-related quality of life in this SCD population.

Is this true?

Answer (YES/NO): YES